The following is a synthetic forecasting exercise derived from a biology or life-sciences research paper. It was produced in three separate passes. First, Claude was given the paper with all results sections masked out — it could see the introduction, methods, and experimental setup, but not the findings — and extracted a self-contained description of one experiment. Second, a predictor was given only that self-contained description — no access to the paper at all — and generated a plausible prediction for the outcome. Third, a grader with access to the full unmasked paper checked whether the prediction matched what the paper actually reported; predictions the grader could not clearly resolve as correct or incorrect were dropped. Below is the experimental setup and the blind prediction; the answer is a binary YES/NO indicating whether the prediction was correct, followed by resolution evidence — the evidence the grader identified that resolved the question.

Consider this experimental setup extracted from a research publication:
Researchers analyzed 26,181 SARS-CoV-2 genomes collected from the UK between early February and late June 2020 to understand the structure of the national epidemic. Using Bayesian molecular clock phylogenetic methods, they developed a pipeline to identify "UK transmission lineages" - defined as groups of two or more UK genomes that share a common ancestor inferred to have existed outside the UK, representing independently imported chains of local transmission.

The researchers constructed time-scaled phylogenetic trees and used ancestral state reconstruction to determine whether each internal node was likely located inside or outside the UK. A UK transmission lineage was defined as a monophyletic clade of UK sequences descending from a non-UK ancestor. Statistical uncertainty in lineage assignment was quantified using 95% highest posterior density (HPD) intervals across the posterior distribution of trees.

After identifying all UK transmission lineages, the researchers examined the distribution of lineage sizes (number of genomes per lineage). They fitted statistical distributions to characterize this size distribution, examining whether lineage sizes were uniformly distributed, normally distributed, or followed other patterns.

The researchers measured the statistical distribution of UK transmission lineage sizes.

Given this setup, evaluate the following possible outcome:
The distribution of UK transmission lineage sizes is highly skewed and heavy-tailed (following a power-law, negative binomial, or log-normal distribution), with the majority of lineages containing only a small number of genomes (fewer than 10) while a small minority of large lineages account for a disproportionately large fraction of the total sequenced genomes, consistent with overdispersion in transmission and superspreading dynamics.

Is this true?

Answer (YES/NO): YES